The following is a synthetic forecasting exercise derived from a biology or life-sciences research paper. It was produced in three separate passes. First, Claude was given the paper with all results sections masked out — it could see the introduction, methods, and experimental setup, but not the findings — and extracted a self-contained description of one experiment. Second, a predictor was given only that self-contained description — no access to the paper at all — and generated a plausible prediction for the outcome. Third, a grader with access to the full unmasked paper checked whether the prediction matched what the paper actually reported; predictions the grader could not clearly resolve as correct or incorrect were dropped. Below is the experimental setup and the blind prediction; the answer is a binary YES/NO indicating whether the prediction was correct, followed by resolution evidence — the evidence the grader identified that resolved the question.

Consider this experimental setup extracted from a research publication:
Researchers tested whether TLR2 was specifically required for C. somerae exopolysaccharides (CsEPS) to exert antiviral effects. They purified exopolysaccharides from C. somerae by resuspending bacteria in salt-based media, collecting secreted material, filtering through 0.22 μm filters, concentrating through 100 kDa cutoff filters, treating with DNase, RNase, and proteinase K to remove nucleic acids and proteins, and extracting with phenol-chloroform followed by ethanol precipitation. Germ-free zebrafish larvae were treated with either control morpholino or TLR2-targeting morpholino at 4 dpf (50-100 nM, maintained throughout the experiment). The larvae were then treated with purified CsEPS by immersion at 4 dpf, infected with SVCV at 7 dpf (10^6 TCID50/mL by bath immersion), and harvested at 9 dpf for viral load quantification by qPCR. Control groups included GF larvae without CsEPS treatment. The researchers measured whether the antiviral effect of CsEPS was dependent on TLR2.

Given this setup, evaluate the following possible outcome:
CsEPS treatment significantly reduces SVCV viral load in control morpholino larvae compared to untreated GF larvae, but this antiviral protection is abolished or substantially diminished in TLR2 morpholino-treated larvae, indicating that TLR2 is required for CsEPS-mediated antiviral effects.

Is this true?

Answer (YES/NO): YES